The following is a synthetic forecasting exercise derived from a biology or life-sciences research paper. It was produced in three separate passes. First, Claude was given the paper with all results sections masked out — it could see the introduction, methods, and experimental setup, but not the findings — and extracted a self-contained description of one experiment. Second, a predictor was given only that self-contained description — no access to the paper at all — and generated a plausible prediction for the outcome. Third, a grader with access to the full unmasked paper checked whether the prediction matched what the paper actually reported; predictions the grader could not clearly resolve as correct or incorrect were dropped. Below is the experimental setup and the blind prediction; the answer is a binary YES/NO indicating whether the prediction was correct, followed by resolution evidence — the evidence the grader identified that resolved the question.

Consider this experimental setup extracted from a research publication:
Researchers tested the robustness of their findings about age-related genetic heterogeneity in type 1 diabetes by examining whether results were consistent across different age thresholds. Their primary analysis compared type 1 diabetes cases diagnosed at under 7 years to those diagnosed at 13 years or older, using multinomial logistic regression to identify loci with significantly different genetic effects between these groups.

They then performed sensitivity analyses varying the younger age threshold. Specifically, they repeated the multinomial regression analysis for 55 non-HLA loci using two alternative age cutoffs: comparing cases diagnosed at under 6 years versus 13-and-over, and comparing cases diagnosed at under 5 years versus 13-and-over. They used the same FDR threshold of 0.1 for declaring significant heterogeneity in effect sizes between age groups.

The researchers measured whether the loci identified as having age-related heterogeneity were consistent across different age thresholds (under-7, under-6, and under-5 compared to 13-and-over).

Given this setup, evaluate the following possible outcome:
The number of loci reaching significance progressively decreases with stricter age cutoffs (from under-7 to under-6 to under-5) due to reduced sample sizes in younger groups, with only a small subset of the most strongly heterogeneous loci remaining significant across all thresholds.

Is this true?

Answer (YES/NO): NO